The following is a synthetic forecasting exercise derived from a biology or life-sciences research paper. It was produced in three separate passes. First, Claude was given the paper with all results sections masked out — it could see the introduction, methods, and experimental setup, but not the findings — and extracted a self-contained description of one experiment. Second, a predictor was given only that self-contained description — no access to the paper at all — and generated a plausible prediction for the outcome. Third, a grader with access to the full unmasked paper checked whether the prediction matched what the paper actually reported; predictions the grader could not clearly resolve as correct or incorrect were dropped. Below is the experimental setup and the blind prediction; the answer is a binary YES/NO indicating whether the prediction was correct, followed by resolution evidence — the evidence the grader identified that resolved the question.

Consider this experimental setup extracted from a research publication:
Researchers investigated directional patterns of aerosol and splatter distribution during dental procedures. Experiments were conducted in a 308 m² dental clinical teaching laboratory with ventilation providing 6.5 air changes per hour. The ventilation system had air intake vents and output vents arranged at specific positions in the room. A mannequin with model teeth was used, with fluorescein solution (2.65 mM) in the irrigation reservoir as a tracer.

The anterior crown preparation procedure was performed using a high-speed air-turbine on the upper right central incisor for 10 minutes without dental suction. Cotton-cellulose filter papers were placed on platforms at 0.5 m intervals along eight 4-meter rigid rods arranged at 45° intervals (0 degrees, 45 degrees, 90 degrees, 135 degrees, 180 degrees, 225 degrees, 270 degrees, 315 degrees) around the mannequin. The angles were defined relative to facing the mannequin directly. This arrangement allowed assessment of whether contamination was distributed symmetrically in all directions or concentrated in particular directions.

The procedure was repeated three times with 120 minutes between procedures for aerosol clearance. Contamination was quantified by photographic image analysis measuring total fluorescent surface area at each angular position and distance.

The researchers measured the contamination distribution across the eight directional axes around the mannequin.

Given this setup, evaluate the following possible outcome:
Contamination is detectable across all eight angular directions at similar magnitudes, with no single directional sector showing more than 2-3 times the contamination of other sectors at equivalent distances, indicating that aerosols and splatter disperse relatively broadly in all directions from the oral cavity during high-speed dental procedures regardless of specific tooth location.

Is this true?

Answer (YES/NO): NO